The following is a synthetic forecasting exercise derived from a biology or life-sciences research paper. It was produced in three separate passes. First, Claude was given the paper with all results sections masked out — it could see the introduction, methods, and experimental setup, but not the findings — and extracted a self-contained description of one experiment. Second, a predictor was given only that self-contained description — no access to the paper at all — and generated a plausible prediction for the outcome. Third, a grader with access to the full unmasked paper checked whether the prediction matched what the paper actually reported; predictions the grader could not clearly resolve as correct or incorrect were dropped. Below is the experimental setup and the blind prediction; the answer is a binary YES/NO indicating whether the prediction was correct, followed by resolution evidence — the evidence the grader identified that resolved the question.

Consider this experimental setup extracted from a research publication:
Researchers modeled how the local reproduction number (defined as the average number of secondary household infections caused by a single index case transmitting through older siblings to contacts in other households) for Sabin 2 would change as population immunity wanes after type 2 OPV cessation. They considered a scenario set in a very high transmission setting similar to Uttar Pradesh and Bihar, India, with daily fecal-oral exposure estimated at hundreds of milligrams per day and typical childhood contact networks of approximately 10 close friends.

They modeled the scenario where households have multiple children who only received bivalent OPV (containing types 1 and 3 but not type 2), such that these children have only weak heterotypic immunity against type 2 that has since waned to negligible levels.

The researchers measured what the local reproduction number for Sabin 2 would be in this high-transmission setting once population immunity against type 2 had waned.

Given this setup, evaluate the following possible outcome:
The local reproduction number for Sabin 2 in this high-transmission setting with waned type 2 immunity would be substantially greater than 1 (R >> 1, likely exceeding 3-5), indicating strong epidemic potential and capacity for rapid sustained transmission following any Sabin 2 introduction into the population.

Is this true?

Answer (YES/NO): YES